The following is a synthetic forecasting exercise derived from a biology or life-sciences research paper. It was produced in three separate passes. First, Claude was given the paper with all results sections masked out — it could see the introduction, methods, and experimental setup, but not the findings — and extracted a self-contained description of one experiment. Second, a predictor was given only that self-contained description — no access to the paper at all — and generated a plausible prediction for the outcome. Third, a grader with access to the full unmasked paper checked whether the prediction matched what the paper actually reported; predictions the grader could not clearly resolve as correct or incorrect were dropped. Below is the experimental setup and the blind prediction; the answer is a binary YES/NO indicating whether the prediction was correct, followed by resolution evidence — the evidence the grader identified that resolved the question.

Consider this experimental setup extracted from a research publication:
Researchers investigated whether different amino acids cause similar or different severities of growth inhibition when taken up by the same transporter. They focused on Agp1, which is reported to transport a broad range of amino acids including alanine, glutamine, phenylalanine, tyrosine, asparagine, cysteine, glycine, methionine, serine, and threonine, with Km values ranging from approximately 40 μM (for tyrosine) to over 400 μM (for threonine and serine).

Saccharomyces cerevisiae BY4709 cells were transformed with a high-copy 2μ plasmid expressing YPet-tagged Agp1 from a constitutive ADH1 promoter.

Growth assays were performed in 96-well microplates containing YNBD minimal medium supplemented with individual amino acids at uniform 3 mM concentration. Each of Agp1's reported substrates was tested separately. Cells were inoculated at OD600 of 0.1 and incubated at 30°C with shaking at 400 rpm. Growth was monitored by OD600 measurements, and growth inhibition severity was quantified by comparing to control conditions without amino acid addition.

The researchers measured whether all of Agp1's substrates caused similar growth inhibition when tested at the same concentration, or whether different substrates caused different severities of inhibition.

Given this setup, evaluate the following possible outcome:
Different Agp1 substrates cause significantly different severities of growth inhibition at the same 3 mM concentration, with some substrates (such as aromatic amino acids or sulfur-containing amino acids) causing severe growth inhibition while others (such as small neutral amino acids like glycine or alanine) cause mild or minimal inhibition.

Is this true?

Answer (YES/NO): YES